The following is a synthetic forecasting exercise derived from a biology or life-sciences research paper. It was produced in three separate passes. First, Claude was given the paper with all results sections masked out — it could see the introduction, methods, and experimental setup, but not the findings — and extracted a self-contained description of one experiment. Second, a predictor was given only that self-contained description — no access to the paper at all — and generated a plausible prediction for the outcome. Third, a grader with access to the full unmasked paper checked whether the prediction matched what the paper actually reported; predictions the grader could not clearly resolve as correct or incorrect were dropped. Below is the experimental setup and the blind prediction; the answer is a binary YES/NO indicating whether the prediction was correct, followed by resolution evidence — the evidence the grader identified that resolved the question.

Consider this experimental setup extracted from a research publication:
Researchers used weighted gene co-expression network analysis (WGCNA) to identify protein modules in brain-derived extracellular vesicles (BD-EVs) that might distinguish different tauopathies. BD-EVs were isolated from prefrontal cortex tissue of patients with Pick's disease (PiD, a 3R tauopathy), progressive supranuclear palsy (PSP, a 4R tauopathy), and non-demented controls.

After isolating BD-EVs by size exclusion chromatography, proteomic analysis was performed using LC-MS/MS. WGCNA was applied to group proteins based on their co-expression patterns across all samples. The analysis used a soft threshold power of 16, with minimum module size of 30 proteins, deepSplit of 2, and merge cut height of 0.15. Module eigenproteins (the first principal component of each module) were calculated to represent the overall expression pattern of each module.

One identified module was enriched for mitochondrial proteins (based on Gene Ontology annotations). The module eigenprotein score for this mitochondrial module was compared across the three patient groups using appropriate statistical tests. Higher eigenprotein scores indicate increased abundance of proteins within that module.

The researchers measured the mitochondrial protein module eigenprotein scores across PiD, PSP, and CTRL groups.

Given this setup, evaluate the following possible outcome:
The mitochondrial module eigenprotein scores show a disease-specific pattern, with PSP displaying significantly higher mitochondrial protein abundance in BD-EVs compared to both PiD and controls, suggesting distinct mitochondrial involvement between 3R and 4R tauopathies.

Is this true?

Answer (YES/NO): NO